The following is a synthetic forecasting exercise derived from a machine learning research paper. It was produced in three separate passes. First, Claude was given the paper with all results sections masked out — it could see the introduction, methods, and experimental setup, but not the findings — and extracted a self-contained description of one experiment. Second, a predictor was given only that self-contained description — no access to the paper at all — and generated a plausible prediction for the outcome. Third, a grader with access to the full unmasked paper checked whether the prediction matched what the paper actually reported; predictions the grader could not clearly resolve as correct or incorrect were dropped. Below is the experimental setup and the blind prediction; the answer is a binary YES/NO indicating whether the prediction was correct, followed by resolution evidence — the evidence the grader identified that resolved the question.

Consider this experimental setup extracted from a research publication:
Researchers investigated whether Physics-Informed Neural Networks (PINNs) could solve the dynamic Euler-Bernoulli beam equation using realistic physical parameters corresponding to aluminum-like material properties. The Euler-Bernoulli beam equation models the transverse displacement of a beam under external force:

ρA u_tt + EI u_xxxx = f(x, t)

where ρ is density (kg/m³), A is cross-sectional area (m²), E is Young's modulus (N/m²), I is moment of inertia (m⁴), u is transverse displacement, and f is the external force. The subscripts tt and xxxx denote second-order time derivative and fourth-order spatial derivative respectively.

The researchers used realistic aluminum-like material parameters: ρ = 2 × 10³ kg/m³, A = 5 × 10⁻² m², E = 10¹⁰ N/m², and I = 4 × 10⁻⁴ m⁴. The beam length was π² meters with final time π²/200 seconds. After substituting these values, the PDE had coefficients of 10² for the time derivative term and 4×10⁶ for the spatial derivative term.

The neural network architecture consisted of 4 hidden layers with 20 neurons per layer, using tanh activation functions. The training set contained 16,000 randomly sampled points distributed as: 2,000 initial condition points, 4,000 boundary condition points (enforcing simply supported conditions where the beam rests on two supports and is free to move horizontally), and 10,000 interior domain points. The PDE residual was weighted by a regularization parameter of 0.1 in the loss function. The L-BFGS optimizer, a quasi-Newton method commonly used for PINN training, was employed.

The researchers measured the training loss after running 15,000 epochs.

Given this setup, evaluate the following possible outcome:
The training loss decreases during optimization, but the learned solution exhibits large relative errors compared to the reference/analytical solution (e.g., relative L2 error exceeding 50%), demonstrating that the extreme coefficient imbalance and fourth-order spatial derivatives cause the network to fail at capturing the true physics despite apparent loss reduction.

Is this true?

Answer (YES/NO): NO